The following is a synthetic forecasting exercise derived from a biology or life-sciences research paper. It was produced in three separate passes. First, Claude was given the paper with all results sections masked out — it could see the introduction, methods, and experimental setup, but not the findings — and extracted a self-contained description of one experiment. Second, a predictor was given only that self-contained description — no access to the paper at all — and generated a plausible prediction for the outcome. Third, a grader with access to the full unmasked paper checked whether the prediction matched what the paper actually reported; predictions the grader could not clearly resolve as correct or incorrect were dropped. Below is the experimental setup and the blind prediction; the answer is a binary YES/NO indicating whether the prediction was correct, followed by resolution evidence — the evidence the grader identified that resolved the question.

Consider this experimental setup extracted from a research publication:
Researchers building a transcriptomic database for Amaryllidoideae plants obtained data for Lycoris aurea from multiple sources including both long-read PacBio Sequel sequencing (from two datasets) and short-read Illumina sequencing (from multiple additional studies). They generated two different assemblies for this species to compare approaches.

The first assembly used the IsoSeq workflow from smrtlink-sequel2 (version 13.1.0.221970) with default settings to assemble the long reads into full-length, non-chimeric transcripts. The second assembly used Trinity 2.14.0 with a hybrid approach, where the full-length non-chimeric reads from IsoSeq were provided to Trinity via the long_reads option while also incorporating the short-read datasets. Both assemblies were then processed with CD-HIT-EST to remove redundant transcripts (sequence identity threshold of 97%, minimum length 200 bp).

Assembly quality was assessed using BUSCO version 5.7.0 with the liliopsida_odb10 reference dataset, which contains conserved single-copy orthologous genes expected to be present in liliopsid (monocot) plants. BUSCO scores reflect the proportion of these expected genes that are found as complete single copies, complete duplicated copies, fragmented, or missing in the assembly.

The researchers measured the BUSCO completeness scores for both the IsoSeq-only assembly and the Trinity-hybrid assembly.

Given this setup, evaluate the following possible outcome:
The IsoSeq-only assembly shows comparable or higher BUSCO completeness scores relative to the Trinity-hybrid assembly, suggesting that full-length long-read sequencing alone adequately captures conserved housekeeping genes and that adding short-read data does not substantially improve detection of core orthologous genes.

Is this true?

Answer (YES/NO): NO